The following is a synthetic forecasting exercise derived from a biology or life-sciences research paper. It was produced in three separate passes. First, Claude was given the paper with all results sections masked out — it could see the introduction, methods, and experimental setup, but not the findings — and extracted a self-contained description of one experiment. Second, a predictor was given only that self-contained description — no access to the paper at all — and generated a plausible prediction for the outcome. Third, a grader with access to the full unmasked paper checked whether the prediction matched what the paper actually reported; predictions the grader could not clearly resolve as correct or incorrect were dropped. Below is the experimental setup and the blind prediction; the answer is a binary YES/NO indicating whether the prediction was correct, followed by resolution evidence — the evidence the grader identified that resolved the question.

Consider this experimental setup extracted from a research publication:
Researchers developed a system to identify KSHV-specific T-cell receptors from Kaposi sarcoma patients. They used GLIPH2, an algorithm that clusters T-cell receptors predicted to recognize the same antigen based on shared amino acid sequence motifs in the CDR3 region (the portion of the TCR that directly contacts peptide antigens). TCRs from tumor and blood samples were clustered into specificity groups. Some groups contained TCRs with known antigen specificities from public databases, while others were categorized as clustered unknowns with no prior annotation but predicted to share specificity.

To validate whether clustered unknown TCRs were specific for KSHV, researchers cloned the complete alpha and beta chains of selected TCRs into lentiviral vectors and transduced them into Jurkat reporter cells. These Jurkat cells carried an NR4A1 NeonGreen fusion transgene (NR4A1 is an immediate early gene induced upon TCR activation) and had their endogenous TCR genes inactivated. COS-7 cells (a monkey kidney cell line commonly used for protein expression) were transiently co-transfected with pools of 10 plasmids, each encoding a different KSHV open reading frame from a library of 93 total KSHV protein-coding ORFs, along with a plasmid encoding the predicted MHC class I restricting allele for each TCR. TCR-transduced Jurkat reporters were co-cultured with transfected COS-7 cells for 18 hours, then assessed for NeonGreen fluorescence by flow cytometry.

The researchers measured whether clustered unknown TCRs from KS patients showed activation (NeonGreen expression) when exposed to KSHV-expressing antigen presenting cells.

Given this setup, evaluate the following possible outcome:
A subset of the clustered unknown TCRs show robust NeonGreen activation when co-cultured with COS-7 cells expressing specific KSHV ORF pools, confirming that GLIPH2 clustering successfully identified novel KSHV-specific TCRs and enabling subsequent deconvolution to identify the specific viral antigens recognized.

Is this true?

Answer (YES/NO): YES